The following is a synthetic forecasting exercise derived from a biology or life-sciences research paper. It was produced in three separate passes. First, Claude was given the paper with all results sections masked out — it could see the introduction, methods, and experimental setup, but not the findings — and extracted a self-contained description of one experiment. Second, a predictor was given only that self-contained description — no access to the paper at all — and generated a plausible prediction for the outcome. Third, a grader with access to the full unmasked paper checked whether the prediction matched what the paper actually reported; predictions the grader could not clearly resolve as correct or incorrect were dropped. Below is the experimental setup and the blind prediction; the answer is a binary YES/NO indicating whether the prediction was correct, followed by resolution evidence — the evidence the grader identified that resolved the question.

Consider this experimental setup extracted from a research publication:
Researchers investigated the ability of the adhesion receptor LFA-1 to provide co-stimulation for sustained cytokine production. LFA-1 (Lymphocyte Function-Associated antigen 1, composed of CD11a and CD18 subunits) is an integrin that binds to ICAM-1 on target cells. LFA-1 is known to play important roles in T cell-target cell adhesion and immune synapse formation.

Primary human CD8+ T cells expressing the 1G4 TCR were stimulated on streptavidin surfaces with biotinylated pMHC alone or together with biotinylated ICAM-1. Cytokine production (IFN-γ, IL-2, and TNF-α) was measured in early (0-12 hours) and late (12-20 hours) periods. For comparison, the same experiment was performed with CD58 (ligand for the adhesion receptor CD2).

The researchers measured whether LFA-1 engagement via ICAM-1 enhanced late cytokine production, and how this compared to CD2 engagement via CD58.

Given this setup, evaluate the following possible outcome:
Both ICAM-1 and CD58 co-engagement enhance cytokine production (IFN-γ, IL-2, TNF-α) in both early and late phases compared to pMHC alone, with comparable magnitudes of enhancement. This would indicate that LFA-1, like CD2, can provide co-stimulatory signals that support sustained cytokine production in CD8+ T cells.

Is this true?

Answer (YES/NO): NO